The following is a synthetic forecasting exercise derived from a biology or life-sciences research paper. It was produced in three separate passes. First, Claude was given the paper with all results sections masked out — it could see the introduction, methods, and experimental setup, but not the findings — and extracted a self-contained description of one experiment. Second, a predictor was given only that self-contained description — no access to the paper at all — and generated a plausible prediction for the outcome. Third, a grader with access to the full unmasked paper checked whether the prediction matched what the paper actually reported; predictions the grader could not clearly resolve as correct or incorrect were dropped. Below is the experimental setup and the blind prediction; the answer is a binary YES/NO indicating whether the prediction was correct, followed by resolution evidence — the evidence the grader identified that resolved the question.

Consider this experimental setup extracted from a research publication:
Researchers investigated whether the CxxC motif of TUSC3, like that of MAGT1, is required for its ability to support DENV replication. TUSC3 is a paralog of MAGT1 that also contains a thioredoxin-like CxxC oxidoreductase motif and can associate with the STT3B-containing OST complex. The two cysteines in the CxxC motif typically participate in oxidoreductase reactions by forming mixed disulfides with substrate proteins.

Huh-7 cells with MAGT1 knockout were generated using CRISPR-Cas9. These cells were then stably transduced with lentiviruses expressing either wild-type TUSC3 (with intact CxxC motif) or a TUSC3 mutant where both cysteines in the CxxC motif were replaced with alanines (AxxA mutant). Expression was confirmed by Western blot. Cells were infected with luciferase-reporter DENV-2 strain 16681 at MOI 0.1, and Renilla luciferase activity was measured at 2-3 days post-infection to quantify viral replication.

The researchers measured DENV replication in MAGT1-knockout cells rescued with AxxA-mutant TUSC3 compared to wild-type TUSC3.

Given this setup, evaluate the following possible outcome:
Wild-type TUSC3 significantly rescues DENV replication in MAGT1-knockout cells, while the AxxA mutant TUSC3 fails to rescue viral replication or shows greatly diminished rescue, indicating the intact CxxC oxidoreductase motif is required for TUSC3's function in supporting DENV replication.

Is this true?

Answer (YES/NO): YES